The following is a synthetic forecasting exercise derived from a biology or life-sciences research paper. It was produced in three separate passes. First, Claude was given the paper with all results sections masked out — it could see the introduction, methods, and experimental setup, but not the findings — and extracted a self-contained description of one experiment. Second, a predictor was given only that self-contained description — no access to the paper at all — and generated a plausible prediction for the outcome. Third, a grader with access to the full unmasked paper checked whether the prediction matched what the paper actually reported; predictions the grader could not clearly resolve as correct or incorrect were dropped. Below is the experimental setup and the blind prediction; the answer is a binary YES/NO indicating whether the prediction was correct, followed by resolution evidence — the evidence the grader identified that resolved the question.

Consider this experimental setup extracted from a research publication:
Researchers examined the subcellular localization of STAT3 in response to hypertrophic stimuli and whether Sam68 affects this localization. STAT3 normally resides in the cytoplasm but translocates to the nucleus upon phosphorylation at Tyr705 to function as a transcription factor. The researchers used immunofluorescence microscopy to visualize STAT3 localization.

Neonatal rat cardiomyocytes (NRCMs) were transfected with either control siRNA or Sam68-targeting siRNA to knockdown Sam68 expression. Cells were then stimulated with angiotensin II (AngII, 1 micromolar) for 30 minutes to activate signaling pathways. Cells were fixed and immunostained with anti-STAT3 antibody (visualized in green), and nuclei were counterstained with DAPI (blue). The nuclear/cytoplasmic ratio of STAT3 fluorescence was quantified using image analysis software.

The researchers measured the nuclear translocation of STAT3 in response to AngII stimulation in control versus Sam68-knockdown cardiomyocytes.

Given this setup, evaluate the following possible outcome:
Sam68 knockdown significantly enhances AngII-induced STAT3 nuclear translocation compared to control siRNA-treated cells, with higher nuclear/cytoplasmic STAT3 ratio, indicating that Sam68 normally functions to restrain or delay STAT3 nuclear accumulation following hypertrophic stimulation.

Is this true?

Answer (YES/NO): NO